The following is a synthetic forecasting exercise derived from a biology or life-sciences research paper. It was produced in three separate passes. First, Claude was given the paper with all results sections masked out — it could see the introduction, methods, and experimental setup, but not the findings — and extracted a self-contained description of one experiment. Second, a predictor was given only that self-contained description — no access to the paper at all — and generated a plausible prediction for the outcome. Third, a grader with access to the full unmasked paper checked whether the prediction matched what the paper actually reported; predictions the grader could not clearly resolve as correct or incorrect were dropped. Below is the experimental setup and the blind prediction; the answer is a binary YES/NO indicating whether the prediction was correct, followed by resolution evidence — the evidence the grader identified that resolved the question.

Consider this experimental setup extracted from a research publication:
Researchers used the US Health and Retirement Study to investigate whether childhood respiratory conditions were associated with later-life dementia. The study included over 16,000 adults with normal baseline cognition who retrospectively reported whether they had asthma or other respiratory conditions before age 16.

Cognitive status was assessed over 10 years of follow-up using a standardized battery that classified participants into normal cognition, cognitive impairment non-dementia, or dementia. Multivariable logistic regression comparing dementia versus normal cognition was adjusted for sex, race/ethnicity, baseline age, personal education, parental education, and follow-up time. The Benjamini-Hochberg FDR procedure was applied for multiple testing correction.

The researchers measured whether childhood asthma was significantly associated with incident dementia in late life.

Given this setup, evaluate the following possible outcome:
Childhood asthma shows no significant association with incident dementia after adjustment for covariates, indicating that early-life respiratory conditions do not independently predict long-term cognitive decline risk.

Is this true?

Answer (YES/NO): NO